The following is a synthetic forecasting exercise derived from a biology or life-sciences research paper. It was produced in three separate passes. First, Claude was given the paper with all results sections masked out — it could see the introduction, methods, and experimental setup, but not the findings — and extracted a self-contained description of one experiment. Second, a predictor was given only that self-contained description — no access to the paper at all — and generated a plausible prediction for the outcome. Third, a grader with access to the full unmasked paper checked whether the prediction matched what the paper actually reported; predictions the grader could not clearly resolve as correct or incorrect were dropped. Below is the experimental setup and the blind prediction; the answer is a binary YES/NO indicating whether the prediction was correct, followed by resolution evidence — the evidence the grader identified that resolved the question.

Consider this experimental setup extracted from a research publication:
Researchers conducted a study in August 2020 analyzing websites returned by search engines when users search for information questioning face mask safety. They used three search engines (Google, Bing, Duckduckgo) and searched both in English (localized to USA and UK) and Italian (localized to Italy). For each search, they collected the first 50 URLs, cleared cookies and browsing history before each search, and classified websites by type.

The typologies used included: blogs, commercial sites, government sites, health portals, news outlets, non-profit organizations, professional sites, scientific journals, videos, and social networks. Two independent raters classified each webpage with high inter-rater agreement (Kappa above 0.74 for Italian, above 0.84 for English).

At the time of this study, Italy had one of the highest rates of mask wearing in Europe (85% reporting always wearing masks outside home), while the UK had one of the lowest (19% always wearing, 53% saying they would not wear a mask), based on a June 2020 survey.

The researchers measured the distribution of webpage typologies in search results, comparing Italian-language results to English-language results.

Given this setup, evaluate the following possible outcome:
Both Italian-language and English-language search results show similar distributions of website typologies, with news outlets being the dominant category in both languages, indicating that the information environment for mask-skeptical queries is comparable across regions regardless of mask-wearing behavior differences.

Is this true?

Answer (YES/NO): NO